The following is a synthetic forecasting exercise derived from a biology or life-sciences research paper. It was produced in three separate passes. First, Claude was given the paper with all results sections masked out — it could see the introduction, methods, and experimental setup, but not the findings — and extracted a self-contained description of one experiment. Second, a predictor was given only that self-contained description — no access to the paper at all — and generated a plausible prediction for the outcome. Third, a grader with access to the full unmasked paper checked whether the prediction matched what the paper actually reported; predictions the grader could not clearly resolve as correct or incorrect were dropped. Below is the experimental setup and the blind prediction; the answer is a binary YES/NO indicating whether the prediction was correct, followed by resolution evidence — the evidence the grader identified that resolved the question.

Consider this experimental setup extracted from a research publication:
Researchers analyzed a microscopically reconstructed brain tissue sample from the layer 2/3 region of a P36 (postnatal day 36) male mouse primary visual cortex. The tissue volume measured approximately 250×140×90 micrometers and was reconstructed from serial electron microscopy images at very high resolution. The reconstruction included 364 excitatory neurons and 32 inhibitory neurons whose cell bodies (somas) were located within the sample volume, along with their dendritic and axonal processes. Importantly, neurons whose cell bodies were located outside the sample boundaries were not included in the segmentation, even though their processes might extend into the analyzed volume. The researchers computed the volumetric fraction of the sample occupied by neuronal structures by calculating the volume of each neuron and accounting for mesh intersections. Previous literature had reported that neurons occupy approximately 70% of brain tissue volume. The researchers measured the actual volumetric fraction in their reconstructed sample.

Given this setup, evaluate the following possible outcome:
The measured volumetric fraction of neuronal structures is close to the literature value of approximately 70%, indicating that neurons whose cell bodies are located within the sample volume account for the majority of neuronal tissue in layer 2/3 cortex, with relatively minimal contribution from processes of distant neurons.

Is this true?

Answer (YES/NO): NO